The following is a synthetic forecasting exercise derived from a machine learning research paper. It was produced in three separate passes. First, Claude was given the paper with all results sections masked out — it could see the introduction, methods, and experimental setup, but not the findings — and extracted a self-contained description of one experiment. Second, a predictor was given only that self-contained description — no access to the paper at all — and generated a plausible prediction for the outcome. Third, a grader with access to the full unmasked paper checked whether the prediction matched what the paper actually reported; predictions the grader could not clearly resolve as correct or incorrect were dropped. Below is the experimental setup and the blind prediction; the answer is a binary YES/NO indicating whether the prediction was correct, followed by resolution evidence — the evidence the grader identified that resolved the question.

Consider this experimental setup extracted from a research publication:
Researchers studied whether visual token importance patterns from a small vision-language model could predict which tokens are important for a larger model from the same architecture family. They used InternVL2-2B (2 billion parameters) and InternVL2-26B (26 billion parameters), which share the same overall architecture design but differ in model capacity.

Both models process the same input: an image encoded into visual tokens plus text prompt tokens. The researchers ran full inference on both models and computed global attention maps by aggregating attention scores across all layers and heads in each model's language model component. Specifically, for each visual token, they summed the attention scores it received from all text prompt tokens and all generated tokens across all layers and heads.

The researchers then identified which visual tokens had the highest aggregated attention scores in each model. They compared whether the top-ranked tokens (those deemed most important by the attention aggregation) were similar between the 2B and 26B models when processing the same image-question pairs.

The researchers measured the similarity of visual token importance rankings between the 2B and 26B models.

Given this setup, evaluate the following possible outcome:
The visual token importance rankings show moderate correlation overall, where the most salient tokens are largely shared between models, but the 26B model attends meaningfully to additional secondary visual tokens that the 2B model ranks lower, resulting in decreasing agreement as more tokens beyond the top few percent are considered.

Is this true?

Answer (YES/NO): NO